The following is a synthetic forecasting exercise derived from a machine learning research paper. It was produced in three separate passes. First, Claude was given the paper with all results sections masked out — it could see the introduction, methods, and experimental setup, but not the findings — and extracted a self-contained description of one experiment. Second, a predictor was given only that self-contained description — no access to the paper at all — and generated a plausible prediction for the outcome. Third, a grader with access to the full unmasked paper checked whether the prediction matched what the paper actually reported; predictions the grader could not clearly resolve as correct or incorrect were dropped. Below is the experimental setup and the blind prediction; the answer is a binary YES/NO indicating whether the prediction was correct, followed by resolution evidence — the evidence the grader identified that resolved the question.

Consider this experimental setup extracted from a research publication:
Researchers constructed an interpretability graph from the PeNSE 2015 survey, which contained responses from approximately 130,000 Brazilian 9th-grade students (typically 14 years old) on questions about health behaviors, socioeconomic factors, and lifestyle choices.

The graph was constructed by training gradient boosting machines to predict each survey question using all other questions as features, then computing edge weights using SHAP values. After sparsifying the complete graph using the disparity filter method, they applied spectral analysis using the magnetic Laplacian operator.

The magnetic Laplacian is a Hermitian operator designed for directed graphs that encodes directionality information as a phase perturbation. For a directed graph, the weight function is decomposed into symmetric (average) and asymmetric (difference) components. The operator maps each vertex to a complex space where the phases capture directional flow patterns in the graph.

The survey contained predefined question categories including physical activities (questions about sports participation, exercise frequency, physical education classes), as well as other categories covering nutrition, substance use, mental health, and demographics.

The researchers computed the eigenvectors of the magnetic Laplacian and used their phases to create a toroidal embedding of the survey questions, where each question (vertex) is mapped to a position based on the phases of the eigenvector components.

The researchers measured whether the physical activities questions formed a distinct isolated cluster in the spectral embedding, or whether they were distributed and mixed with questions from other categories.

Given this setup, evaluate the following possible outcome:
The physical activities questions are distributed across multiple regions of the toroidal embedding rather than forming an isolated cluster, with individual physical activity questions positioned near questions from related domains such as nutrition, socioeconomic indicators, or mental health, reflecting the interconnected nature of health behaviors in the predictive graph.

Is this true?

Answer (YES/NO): NO